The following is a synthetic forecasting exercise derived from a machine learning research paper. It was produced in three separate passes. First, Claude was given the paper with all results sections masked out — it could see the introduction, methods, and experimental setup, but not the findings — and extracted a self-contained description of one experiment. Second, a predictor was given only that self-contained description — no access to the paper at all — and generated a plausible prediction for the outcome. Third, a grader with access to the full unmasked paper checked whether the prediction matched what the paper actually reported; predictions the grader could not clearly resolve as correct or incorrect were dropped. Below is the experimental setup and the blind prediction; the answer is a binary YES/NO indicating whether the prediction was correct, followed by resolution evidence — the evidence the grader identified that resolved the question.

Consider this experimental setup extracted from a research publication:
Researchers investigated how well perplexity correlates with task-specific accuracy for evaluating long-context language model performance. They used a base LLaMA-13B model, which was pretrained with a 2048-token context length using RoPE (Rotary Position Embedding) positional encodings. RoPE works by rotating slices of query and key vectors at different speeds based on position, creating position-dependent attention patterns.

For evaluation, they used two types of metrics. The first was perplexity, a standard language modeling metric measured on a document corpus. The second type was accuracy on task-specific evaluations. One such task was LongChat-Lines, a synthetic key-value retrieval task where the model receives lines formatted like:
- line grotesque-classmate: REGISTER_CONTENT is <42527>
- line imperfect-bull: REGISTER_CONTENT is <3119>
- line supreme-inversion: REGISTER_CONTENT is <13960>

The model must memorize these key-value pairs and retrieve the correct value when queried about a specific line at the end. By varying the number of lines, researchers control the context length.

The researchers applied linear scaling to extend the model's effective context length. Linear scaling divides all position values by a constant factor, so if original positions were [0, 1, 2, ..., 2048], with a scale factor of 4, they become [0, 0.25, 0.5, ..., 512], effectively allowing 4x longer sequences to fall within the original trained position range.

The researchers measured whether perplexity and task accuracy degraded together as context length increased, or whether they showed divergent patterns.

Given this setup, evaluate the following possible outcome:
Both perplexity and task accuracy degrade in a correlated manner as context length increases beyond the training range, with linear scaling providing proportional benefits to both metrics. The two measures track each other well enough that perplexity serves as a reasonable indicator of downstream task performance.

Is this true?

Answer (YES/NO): NO